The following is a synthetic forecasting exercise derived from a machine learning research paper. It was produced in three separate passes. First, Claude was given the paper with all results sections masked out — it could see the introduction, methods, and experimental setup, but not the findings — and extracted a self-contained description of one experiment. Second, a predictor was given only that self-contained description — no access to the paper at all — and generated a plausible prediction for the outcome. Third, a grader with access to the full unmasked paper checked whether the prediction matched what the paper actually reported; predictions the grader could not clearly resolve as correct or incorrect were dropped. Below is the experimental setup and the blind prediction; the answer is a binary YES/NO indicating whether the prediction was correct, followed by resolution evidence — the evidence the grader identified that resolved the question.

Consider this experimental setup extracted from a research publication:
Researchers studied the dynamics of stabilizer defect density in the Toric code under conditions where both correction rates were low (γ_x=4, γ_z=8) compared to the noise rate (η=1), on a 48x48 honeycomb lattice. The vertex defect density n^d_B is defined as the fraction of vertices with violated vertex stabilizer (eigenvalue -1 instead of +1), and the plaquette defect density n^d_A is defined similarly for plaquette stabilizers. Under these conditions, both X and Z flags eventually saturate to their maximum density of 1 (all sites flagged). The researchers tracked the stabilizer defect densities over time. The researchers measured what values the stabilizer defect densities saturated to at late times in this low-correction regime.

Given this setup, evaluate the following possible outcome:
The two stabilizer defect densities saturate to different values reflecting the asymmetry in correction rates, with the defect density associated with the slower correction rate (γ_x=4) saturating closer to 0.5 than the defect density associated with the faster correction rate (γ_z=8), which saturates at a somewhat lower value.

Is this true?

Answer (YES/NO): NO